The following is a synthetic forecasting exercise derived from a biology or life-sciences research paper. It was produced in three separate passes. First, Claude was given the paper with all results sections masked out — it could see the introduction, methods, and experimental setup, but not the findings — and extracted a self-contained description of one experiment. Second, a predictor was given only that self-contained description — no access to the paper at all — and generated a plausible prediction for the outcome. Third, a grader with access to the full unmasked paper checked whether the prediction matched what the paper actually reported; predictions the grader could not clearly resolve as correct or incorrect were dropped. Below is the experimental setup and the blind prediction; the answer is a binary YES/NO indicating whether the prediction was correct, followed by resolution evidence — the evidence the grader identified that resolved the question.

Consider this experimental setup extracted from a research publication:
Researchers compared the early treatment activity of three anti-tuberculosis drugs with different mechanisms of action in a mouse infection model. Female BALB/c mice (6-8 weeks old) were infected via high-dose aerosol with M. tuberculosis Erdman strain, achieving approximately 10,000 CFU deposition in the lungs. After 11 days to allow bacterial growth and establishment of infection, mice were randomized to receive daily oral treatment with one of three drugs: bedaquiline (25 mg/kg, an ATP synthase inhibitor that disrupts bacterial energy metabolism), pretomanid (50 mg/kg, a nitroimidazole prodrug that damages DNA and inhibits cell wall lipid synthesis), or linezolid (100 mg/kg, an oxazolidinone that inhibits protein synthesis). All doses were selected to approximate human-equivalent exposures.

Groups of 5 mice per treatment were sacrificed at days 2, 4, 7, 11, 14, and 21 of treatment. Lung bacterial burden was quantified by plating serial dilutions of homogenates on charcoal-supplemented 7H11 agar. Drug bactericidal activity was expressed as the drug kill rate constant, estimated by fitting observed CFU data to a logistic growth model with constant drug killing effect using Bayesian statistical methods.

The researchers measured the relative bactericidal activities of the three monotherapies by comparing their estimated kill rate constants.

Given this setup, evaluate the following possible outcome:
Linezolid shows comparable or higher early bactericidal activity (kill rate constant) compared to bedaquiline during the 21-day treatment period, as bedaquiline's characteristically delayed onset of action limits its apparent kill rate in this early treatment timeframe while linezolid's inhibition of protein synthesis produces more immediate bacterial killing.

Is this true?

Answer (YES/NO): NO